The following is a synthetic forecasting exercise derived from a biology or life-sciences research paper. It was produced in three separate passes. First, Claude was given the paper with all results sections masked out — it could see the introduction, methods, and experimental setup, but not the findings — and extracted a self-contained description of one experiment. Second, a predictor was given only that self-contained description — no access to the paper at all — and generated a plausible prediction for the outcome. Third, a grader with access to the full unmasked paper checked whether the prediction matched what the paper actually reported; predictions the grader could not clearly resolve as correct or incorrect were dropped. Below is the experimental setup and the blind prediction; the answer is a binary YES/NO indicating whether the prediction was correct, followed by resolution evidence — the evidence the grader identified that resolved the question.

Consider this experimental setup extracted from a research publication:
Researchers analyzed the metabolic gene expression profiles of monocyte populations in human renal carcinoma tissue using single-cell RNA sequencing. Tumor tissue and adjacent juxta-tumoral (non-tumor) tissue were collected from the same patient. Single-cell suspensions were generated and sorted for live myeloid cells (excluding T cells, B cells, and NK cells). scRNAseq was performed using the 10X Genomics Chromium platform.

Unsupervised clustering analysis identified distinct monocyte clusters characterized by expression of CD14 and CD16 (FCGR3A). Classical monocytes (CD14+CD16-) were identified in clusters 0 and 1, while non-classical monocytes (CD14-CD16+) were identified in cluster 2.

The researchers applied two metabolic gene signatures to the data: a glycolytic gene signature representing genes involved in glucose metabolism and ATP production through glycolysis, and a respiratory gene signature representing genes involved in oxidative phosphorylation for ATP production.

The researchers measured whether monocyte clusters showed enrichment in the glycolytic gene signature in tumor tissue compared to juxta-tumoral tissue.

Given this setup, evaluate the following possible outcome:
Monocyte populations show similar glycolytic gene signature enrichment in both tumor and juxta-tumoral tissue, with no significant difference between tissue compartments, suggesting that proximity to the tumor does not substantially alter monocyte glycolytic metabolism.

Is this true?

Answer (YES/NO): YES